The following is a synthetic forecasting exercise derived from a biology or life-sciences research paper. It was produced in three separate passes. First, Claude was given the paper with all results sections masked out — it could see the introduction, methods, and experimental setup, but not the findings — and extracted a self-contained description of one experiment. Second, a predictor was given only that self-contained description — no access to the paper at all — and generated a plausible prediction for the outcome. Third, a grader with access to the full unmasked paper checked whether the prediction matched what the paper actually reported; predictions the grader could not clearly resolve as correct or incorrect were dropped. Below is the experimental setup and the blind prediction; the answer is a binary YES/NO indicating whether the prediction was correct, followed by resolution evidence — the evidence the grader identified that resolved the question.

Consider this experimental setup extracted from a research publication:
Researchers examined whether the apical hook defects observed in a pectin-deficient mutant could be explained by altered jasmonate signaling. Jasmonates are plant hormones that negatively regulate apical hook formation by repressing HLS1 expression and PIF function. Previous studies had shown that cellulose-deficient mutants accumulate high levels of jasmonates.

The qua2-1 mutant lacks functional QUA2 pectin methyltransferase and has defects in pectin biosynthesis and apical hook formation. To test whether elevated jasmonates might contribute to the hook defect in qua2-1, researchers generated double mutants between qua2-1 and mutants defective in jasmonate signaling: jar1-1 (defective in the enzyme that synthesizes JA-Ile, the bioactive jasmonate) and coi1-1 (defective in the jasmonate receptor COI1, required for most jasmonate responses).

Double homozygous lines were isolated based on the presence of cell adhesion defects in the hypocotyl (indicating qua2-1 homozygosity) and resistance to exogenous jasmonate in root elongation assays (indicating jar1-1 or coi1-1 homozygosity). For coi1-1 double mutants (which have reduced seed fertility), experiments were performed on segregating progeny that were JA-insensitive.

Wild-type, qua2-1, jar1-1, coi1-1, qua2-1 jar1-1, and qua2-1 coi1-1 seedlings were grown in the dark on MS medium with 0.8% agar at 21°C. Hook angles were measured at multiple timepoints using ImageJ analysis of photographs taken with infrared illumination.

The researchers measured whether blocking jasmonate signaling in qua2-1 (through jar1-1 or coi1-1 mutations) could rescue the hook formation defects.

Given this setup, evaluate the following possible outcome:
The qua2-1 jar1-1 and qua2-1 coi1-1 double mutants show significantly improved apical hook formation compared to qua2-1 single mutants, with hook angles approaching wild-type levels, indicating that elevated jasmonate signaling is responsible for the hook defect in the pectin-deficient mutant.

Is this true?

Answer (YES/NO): NO